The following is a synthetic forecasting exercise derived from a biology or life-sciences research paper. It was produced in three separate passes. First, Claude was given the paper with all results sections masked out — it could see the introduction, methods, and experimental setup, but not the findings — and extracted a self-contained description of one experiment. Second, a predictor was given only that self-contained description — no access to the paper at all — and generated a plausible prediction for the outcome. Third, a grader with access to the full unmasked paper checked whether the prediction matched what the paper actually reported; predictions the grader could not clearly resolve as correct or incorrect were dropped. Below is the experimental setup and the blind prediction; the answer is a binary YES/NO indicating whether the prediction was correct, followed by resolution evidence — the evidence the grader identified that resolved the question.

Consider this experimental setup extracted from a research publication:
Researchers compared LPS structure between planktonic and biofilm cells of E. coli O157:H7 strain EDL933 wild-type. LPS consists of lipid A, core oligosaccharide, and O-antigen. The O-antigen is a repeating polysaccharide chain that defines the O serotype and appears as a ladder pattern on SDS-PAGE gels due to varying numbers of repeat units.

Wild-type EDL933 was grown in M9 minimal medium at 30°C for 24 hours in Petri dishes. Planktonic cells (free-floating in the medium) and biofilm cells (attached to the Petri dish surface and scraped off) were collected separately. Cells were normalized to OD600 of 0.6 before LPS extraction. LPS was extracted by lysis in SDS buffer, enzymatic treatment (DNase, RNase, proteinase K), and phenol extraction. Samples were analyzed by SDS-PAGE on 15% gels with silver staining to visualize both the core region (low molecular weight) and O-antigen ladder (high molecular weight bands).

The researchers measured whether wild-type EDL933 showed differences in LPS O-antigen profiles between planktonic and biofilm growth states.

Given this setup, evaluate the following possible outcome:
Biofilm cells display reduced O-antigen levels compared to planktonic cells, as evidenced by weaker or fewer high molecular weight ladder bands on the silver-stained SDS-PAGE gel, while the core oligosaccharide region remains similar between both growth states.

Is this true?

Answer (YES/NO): NO